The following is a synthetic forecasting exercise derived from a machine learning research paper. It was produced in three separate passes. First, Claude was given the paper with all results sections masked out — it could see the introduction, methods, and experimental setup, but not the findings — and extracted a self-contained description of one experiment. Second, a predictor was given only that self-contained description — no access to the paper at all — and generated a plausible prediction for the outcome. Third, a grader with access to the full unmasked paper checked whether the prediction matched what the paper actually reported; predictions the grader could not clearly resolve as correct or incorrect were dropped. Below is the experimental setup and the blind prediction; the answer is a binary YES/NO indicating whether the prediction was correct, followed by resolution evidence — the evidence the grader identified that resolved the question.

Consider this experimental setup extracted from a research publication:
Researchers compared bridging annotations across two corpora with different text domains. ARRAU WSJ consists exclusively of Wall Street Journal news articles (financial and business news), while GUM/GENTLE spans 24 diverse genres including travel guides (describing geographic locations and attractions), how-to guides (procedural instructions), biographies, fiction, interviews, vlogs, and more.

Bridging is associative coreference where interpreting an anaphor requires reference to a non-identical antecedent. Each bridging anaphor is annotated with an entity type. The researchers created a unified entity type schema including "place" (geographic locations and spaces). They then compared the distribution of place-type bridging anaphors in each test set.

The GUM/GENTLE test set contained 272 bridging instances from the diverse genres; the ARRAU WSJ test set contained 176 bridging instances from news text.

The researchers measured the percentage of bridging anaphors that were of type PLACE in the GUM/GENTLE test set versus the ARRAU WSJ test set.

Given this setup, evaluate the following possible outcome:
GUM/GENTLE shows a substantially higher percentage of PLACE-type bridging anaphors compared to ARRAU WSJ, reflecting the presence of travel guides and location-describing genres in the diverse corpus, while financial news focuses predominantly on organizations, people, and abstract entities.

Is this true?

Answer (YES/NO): YES